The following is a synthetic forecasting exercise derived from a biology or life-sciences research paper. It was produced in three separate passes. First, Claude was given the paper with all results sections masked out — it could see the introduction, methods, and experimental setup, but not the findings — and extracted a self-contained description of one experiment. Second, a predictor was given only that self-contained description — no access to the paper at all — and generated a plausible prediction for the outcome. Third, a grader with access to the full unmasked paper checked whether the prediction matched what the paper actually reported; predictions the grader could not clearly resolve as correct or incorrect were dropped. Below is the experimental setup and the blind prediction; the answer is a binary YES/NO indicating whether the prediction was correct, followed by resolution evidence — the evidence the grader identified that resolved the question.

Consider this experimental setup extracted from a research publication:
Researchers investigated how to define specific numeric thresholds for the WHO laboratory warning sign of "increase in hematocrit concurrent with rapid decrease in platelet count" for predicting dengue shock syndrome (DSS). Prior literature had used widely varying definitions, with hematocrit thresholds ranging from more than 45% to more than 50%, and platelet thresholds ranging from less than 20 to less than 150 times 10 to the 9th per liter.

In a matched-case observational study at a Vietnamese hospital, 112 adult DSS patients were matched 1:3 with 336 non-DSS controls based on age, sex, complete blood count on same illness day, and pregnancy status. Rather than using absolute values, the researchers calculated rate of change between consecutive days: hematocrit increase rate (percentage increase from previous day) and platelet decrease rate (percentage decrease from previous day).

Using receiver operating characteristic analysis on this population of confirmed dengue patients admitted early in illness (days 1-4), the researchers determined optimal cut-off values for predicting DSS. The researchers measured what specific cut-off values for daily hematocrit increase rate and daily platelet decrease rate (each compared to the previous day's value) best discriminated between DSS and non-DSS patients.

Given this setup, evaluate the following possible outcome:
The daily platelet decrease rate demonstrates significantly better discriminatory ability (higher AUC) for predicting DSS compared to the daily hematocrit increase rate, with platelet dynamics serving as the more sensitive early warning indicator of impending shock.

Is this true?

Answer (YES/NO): NO